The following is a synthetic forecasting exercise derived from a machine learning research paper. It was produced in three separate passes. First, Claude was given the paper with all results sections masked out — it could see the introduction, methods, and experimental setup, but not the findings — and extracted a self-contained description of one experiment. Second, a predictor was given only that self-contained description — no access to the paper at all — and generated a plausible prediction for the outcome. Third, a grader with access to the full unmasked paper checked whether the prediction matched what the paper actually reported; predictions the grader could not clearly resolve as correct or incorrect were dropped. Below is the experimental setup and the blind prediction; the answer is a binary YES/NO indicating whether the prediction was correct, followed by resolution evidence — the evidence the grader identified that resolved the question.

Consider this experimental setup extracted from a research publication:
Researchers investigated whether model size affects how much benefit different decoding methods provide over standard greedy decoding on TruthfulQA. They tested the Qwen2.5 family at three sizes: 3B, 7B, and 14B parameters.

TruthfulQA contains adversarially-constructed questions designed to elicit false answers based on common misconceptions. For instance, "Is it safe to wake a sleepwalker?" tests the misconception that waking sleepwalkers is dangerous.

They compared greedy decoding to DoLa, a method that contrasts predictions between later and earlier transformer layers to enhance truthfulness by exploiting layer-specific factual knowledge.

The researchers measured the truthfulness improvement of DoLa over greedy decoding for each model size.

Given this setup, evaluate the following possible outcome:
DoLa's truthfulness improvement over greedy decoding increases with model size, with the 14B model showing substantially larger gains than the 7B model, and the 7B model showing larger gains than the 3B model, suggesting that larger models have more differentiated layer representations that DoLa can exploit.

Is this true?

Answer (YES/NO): NO